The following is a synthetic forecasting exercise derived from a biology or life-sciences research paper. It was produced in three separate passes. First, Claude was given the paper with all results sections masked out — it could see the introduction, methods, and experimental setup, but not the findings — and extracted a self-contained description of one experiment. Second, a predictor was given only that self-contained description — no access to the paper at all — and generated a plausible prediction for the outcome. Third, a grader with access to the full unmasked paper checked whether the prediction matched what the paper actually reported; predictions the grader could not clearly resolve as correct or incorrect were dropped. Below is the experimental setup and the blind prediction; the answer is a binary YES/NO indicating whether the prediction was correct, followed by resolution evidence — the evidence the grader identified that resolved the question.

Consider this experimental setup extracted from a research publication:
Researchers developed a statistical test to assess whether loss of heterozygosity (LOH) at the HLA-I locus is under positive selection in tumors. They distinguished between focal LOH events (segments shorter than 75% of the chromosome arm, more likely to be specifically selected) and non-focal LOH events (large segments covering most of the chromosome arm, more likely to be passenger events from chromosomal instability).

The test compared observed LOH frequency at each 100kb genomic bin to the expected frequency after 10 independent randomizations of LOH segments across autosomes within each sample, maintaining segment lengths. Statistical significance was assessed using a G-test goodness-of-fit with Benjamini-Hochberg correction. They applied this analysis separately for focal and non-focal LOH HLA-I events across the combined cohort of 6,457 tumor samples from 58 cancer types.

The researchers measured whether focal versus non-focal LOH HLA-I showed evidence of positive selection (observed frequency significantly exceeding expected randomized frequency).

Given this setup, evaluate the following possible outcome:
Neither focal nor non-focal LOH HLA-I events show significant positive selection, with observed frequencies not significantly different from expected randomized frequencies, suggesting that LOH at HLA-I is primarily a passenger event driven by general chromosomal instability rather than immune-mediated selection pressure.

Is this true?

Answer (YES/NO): NO